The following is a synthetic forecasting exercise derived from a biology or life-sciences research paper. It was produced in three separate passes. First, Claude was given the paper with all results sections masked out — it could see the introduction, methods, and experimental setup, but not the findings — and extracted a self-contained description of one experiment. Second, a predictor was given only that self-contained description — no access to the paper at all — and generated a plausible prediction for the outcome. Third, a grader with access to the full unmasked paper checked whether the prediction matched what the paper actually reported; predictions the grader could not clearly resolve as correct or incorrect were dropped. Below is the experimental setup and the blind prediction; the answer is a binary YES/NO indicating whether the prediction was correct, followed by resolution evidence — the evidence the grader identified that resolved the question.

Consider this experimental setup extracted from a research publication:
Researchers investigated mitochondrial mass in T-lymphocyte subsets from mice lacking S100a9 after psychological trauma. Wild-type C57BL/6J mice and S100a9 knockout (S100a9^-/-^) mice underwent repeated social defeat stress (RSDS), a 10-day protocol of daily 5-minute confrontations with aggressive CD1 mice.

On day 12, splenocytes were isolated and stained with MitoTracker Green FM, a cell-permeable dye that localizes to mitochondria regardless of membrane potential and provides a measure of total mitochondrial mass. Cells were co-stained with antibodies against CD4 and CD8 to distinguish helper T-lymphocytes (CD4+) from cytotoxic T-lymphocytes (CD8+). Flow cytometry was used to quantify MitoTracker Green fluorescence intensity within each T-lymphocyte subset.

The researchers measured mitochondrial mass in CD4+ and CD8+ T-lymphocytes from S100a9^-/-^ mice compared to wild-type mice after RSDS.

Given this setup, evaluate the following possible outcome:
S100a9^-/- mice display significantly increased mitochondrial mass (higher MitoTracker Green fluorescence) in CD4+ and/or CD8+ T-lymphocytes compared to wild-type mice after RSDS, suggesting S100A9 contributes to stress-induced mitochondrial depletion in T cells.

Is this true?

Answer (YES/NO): NO